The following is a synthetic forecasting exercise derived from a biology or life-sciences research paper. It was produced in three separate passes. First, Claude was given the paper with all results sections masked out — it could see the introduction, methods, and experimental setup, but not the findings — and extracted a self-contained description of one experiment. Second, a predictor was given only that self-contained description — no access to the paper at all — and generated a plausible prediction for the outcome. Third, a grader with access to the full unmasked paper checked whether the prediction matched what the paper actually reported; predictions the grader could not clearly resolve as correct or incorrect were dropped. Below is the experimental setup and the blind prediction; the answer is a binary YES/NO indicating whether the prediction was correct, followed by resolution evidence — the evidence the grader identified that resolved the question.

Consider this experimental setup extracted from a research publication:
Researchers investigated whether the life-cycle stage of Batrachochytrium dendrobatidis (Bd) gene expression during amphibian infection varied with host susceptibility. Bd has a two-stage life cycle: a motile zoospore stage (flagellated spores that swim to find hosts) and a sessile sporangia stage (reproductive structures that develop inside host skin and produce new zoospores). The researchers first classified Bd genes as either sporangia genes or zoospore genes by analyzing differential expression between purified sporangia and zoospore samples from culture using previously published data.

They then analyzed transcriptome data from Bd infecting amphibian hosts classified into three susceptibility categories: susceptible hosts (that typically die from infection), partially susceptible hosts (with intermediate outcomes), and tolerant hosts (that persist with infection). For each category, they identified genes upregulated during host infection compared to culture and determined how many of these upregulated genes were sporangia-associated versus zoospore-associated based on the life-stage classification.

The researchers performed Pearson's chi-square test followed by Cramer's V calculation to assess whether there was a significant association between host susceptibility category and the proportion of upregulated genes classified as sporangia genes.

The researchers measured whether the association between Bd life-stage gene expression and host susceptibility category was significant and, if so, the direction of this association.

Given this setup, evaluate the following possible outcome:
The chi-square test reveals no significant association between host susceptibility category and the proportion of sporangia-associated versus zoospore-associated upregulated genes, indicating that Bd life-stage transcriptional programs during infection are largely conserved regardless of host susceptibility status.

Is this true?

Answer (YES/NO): NO